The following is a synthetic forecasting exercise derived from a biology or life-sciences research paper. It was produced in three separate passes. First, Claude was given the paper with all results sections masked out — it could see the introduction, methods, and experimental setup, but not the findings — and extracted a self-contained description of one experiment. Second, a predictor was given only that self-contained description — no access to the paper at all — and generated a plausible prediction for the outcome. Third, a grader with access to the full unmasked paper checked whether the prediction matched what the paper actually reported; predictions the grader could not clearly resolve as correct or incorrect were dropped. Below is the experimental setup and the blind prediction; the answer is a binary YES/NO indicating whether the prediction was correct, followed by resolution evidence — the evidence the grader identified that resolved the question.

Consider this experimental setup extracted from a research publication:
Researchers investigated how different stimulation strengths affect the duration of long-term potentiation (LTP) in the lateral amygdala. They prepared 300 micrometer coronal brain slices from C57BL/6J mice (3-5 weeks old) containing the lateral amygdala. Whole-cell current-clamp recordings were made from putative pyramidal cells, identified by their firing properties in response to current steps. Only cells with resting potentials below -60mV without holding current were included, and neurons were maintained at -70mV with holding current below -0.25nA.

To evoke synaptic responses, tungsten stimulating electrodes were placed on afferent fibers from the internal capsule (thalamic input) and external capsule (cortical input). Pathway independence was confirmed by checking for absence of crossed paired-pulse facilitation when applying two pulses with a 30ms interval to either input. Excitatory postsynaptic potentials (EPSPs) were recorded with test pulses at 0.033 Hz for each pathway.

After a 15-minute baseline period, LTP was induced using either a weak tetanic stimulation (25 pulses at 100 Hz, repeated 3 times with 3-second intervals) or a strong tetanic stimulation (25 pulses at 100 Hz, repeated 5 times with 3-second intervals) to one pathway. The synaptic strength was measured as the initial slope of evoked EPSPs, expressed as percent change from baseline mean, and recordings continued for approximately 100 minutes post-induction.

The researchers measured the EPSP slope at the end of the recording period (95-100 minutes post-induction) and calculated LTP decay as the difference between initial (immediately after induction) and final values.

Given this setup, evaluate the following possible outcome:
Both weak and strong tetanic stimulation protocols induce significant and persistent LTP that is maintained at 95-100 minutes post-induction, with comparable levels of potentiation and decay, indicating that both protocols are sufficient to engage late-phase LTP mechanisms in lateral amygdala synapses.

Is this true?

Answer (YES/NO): NO